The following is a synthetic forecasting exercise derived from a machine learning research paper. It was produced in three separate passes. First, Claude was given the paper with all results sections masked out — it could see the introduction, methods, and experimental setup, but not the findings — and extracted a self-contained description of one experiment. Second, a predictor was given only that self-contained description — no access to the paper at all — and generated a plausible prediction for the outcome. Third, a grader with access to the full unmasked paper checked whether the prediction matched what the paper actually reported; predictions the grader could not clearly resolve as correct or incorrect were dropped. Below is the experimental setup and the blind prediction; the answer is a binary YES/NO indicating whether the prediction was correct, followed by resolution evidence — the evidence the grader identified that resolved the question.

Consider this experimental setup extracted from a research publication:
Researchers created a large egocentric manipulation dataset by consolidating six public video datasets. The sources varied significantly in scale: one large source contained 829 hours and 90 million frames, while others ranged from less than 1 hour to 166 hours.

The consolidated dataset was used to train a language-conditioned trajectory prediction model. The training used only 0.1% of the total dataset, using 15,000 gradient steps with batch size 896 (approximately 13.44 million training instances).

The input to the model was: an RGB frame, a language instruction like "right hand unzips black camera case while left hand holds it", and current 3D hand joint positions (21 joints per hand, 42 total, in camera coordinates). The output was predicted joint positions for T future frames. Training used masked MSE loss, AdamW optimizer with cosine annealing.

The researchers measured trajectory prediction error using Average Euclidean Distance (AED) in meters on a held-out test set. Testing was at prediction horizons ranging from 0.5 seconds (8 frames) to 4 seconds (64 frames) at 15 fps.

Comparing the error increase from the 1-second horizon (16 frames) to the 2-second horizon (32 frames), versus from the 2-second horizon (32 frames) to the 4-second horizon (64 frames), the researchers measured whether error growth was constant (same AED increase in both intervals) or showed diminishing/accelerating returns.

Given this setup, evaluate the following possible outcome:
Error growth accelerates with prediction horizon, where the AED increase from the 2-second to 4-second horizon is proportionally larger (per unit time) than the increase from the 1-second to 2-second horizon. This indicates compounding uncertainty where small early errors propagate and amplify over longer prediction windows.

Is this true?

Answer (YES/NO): NO